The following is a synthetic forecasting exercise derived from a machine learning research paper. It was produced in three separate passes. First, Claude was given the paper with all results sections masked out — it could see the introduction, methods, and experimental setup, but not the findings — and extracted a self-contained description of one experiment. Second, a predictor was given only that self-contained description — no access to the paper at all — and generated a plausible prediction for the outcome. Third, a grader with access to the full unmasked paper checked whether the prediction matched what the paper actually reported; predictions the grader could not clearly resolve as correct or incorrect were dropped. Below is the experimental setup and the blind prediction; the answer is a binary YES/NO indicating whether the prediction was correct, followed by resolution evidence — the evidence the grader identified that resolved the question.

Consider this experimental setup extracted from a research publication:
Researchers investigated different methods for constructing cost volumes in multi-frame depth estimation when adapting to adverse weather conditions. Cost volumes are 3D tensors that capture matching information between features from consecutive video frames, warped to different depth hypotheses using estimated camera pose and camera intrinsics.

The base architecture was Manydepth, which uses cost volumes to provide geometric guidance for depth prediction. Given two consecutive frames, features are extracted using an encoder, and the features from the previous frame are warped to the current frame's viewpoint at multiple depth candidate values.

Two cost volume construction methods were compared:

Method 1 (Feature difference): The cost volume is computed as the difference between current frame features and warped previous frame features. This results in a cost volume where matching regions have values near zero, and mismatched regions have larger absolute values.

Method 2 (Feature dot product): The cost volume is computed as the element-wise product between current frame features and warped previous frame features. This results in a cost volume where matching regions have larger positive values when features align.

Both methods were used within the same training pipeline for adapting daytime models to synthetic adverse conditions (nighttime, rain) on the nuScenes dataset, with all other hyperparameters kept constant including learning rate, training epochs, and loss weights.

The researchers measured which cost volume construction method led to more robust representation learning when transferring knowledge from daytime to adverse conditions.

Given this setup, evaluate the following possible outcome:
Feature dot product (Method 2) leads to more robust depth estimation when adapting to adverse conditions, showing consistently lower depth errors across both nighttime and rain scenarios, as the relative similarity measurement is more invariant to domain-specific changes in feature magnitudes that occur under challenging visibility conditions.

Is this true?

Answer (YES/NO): YES